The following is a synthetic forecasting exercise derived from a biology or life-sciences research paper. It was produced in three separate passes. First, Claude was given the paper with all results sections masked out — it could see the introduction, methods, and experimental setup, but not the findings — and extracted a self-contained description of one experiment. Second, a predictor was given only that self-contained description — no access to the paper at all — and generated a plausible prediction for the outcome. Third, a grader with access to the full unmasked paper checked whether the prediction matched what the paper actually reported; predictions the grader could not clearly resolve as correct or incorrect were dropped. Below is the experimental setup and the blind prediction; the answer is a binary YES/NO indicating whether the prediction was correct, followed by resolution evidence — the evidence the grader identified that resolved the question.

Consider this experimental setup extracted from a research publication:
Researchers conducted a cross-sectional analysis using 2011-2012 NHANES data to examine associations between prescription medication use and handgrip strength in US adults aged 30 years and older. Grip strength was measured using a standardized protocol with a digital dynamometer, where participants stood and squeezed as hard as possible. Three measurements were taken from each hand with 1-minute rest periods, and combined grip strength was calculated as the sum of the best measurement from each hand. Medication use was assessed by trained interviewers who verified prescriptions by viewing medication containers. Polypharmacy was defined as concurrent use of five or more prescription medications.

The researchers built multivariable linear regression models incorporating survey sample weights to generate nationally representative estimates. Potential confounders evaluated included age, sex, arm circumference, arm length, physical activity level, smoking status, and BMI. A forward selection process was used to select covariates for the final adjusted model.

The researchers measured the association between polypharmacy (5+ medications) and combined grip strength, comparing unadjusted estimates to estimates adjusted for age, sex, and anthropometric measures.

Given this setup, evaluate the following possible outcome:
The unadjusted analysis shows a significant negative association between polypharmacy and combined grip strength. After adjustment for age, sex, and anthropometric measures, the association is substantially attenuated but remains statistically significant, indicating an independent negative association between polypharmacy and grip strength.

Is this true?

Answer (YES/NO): YES